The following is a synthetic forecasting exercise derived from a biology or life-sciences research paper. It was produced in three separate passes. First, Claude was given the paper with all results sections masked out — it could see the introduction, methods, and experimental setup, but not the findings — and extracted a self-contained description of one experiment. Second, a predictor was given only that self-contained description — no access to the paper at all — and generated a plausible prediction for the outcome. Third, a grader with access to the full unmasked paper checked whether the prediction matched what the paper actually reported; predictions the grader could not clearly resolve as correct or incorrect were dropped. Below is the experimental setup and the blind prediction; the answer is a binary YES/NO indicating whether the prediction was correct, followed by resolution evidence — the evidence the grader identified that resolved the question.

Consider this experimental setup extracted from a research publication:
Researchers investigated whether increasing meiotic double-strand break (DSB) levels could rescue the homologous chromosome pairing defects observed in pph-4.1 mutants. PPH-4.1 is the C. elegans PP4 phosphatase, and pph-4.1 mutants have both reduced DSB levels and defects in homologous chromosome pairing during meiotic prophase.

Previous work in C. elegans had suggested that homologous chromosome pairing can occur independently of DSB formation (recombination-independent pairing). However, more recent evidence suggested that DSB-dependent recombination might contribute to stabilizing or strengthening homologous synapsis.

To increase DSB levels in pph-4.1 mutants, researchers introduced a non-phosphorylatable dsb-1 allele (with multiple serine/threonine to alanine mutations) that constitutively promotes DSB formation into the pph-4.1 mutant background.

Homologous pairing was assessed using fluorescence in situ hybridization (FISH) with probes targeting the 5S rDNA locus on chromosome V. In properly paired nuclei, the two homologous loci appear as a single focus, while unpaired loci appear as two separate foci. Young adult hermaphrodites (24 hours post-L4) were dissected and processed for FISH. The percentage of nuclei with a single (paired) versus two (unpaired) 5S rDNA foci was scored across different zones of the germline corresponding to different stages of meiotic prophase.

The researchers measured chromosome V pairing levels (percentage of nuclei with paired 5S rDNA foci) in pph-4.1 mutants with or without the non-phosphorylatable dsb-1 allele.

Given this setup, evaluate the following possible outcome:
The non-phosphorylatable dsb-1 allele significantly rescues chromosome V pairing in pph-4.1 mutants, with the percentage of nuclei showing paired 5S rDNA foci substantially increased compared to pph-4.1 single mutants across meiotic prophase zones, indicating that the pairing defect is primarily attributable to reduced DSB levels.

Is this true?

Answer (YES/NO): NO